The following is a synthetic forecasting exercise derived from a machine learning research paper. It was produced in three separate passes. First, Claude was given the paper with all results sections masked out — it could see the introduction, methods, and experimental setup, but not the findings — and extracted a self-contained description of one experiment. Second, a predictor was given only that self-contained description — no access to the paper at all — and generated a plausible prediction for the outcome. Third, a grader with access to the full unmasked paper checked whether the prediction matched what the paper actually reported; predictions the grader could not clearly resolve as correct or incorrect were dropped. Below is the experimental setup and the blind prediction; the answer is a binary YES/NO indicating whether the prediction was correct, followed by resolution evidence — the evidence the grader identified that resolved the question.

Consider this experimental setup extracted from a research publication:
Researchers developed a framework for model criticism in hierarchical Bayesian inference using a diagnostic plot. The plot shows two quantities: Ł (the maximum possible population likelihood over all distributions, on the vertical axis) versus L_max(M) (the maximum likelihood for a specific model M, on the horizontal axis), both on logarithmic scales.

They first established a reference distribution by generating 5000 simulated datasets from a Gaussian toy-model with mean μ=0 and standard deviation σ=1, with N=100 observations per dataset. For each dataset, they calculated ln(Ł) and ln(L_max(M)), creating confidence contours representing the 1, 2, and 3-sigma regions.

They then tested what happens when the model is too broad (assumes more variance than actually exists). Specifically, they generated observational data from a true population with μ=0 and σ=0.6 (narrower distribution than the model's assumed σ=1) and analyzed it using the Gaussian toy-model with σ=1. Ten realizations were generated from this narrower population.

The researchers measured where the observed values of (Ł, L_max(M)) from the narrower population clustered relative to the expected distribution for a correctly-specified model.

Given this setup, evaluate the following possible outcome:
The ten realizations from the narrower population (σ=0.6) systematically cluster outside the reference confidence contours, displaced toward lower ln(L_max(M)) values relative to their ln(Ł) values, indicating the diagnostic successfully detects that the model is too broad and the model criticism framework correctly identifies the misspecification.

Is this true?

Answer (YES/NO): NO